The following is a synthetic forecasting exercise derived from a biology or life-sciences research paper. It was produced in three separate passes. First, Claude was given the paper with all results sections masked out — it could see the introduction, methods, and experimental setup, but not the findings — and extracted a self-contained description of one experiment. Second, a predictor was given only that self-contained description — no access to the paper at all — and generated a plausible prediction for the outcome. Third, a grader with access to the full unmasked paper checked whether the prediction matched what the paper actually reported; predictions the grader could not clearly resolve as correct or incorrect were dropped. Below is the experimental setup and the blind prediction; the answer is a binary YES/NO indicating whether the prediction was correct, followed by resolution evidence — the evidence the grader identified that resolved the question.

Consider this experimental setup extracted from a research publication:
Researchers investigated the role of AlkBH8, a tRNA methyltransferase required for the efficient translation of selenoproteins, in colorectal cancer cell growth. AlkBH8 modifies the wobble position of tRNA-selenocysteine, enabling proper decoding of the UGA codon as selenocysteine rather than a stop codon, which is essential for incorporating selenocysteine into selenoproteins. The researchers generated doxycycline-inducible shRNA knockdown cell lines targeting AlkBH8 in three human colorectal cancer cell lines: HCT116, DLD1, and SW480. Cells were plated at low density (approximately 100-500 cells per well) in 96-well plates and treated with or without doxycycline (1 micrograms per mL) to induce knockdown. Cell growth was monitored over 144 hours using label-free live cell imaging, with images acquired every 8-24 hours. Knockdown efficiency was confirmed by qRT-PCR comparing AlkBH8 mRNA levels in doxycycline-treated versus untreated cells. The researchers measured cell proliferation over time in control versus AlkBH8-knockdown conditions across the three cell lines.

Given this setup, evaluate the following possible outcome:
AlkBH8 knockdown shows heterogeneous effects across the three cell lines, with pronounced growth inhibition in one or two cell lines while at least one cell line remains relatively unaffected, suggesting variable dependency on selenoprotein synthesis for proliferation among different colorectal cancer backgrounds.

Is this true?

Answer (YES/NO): NO